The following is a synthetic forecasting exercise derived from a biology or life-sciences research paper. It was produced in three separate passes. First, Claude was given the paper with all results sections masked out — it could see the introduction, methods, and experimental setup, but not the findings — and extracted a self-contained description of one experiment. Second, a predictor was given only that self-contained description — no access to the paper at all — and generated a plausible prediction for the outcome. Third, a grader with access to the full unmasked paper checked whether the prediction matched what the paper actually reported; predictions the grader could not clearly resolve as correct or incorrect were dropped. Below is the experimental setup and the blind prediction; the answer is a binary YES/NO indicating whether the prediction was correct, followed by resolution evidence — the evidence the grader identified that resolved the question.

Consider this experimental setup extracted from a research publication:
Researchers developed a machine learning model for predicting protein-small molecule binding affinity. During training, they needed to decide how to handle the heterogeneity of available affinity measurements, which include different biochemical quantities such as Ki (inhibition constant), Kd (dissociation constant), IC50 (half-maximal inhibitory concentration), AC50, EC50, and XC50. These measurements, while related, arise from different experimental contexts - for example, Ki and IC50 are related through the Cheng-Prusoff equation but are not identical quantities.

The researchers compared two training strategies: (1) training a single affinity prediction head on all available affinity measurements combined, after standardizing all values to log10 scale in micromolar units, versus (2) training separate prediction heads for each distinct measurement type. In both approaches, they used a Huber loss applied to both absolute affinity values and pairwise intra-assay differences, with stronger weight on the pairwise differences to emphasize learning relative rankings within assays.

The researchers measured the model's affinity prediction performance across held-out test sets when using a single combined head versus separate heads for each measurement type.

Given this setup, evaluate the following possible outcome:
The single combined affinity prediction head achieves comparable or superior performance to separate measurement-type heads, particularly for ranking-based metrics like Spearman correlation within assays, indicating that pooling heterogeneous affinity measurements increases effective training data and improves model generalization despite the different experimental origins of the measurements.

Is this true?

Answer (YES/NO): YES